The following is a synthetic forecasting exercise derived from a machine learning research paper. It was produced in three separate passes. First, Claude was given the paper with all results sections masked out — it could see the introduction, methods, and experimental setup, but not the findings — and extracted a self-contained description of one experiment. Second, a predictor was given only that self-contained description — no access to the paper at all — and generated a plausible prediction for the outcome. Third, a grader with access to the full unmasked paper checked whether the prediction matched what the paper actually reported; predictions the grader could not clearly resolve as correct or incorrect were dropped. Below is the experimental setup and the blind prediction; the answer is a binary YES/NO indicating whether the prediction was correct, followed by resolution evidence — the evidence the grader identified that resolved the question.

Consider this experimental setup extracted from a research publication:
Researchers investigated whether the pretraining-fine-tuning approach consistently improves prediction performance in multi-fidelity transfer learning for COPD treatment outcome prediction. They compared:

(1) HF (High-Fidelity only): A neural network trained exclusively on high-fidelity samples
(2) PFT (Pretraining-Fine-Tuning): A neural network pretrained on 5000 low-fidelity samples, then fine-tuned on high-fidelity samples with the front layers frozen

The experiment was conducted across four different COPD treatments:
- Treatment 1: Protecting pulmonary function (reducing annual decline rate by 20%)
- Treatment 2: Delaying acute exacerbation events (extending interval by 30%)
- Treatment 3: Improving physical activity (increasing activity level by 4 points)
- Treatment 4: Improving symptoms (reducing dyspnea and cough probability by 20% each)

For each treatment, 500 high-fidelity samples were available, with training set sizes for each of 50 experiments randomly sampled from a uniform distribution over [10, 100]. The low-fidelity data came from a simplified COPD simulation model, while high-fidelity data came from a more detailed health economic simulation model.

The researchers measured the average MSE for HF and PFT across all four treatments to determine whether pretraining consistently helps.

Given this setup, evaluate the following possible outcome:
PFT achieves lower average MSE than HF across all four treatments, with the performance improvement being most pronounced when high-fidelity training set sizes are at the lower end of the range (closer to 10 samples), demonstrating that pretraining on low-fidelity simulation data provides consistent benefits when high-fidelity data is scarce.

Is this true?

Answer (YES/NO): NO